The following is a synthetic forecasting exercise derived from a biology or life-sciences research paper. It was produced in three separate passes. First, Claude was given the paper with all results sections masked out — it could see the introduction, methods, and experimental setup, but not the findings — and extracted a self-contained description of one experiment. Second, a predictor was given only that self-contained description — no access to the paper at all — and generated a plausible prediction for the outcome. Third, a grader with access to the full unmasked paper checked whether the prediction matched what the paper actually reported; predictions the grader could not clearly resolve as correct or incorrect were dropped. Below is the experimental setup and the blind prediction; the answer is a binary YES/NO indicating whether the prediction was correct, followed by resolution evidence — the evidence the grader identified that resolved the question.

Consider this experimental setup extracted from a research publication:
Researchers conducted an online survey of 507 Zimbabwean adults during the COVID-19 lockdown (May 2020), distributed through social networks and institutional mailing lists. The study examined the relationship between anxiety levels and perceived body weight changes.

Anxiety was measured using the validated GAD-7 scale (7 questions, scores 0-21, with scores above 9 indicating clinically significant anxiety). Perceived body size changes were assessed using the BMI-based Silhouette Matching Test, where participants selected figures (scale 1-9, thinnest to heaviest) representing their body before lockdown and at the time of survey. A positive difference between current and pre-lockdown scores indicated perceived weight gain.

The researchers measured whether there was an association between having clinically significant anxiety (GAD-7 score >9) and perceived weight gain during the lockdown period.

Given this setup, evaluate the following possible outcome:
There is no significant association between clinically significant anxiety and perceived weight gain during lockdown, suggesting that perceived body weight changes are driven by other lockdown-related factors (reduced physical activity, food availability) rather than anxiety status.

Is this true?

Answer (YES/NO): YES